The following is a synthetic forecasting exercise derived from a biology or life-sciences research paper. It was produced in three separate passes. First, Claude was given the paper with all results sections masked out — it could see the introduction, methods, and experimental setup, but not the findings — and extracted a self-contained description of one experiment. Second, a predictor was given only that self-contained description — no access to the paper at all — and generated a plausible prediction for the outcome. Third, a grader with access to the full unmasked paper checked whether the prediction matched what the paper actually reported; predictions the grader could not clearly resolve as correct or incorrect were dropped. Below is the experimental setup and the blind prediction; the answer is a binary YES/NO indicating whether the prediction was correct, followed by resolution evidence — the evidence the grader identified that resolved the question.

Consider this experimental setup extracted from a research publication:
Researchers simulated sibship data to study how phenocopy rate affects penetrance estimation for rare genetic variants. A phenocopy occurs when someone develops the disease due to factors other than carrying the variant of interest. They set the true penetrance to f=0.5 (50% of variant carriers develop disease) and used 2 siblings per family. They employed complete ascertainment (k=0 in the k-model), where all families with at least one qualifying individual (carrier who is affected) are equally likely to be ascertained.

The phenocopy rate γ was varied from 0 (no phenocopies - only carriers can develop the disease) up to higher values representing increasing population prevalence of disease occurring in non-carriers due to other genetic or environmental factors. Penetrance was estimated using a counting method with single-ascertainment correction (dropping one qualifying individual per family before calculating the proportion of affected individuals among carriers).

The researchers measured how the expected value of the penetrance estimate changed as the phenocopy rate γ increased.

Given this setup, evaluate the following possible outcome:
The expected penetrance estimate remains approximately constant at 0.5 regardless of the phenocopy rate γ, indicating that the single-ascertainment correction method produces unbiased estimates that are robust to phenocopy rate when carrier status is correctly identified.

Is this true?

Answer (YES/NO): NO